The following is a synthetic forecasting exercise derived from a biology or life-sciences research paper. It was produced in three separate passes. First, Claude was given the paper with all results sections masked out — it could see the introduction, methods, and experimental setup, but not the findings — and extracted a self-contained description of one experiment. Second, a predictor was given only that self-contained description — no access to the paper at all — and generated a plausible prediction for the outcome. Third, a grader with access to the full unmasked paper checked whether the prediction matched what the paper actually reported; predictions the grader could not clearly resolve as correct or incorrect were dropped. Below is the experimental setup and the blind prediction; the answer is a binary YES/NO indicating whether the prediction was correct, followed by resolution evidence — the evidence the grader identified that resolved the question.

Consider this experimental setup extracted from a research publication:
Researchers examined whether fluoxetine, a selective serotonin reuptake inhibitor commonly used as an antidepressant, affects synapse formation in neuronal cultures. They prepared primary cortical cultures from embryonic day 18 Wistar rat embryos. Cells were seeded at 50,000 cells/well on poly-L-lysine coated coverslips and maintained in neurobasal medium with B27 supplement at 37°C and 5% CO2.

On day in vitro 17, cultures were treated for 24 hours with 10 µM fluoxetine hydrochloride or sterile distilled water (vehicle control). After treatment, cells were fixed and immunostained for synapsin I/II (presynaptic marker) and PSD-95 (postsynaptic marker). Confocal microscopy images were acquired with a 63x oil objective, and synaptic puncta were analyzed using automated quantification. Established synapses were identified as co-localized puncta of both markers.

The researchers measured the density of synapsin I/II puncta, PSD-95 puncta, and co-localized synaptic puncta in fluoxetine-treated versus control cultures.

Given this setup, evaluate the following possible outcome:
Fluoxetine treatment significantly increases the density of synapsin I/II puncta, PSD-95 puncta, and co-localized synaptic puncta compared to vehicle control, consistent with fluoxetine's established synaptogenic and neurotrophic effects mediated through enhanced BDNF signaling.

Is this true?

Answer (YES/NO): NO